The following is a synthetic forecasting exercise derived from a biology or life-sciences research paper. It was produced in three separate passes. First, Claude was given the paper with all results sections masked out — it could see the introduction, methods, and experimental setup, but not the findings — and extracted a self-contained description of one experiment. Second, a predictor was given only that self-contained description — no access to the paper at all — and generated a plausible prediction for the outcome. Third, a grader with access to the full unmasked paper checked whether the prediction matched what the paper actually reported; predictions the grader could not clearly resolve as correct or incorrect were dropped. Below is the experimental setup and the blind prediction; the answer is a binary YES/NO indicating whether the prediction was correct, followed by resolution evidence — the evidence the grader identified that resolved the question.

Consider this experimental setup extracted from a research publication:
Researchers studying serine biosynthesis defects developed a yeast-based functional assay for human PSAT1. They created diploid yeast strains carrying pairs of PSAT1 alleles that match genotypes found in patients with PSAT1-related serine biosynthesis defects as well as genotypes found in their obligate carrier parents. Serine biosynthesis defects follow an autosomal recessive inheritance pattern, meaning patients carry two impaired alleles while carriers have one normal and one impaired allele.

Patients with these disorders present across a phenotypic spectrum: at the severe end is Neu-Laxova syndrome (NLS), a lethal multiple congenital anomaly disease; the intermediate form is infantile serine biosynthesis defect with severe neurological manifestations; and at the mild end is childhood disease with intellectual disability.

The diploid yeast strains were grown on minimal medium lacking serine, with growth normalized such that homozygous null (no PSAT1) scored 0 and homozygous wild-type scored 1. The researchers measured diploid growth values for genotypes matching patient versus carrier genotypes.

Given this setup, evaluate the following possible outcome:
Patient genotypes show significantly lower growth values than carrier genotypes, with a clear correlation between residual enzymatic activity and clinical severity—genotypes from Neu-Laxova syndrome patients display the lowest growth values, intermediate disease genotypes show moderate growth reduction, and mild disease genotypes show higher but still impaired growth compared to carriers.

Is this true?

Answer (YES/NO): YES